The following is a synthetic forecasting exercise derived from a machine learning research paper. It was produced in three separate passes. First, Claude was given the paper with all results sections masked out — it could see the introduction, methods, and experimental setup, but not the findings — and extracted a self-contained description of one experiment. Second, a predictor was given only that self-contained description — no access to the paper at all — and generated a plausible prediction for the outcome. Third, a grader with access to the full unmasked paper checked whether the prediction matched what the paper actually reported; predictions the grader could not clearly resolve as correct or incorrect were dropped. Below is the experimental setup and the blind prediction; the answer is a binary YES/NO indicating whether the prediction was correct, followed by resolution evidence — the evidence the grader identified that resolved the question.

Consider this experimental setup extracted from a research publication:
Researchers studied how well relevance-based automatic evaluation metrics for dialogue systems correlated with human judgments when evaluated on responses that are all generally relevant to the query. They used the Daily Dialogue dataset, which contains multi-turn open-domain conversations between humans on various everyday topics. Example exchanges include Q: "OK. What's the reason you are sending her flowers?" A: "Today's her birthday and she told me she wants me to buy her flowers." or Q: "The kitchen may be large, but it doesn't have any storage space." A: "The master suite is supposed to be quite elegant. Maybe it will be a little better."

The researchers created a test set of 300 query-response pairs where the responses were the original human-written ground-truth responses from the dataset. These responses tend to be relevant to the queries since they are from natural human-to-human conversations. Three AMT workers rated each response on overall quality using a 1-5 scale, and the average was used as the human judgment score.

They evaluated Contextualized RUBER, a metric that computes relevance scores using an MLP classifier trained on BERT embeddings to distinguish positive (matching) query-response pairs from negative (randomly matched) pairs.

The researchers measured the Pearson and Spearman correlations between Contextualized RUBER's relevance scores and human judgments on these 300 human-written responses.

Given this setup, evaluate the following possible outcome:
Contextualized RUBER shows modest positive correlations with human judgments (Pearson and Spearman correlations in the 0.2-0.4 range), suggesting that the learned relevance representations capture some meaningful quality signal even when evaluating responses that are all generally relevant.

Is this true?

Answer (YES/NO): NO